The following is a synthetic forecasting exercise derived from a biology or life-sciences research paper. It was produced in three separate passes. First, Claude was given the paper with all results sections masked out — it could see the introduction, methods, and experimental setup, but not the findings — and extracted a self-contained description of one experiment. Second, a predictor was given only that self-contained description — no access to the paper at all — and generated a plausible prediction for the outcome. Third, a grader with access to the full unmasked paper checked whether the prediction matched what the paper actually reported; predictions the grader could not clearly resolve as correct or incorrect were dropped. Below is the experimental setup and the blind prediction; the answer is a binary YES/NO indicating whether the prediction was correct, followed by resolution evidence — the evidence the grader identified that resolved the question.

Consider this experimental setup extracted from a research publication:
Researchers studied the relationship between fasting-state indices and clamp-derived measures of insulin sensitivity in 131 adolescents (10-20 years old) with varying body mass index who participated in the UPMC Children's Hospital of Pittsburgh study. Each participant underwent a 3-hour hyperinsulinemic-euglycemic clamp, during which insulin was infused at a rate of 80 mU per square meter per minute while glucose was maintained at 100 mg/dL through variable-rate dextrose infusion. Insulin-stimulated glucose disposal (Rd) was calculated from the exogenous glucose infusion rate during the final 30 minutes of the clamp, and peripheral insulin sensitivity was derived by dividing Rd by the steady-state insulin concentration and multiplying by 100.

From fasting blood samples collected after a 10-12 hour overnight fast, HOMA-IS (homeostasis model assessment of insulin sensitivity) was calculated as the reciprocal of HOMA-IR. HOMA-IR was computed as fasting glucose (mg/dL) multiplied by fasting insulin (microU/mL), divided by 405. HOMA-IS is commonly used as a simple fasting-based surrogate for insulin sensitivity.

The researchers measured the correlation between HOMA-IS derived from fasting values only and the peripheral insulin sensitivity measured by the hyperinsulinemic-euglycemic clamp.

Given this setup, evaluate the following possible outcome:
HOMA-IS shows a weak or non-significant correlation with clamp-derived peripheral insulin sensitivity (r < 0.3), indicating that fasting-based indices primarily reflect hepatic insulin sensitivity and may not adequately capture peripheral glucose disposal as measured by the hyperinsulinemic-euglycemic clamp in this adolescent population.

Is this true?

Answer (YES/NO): NO